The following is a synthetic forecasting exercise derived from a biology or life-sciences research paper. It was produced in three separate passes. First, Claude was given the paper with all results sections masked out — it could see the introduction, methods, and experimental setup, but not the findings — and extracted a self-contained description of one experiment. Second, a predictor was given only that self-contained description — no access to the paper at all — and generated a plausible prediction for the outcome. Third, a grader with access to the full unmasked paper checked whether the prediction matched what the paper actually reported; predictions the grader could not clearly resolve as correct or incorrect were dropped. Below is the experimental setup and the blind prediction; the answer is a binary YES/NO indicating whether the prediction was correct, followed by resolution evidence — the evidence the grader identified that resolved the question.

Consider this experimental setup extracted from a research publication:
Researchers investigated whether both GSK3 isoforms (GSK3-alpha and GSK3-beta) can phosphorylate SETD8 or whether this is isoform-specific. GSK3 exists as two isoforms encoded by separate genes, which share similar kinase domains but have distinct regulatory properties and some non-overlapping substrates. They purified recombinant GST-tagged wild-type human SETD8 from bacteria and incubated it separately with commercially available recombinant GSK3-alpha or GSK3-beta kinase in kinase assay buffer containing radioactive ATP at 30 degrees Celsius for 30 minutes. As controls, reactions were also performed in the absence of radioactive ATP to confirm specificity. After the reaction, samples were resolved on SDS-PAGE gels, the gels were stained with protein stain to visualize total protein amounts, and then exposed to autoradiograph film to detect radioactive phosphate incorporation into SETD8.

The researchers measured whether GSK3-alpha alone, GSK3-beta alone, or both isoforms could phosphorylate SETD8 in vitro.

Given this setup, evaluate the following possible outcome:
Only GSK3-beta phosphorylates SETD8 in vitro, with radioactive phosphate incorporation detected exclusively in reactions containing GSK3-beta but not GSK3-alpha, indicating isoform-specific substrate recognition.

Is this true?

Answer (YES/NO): NO